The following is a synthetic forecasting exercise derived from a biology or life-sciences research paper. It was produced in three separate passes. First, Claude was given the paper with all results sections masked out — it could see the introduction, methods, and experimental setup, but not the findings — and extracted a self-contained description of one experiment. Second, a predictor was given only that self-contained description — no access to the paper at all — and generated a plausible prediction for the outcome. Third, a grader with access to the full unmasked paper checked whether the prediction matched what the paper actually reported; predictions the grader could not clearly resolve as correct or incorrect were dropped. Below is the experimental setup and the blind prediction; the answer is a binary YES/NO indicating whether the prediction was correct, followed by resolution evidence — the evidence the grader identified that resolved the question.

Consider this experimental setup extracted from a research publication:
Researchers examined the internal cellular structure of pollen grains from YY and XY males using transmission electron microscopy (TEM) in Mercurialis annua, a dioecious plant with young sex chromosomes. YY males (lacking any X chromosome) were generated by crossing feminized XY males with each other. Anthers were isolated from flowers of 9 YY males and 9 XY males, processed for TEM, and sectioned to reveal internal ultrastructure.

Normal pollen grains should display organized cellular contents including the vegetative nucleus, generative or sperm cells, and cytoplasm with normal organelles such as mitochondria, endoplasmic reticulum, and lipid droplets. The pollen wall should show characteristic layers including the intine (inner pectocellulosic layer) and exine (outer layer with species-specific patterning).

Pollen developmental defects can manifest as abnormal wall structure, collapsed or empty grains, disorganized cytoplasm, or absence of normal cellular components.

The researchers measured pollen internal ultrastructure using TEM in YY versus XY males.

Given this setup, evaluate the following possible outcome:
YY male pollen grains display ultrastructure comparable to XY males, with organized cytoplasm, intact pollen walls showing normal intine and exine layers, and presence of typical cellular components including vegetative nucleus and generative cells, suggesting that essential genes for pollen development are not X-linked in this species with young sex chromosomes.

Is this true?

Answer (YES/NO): NO